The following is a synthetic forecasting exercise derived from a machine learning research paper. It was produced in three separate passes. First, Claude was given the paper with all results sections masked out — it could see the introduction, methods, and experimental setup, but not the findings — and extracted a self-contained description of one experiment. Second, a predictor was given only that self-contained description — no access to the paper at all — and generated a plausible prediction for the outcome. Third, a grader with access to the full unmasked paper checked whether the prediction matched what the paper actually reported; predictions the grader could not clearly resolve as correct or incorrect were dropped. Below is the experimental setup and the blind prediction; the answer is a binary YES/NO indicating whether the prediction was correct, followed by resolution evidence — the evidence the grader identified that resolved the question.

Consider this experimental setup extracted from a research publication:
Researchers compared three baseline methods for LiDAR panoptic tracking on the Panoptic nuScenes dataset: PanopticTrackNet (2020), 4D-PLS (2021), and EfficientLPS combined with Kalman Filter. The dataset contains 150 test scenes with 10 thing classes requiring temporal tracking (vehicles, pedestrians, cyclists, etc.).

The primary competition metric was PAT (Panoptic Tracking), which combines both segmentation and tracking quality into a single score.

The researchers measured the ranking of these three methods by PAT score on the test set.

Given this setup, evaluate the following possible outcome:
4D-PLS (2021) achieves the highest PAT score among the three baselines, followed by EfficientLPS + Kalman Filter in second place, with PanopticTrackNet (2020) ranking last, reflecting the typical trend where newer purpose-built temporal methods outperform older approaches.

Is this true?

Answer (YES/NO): NO